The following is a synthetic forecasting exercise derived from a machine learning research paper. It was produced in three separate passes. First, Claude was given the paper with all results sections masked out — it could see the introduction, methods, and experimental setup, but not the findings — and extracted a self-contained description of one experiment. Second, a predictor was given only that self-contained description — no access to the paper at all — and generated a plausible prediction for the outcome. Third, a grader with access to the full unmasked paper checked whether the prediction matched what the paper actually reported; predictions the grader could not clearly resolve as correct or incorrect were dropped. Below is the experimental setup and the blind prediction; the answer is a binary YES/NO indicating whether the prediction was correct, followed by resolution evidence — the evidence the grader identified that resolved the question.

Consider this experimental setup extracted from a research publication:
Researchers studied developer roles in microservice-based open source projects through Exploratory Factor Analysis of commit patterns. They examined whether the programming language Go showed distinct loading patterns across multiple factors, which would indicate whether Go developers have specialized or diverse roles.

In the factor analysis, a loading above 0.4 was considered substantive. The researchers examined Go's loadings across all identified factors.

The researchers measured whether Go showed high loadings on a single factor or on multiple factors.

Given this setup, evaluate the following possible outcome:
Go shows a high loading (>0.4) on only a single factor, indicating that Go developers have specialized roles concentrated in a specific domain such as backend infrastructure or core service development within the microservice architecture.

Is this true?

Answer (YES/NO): NO